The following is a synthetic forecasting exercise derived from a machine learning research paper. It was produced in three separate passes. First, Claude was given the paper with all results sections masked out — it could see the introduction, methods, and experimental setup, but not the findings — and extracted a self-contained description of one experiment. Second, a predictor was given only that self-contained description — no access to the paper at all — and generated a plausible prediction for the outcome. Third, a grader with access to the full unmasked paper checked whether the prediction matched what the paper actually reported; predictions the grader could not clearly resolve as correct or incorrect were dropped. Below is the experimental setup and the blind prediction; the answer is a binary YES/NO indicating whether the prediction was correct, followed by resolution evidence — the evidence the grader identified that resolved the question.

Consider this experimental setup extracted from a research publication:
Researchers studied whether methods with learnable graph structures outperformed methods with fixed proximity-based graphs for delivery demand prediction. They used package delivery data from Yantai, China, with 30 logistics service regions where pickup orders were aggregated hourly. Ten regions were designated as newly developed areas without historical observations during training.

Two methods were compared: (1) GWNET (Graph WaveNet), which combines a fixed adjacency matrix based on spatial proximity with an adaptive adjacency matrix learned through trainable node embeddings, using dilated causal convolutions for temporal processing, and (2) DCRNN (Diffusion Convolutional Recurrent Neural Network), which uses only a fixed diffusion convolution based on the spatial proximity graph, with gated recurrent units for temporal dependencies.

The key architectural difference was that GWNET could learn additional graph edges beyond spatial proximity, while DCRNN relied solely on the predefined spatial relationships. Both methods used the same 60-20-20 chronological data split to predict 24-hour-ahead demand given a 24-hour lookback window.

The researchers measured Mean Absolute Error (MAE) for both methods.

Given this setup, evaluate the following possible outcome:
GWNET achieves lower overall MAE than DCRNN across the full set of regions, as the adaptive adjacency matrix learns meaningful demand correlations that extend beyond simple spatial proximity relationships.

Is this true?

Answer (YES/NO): YES